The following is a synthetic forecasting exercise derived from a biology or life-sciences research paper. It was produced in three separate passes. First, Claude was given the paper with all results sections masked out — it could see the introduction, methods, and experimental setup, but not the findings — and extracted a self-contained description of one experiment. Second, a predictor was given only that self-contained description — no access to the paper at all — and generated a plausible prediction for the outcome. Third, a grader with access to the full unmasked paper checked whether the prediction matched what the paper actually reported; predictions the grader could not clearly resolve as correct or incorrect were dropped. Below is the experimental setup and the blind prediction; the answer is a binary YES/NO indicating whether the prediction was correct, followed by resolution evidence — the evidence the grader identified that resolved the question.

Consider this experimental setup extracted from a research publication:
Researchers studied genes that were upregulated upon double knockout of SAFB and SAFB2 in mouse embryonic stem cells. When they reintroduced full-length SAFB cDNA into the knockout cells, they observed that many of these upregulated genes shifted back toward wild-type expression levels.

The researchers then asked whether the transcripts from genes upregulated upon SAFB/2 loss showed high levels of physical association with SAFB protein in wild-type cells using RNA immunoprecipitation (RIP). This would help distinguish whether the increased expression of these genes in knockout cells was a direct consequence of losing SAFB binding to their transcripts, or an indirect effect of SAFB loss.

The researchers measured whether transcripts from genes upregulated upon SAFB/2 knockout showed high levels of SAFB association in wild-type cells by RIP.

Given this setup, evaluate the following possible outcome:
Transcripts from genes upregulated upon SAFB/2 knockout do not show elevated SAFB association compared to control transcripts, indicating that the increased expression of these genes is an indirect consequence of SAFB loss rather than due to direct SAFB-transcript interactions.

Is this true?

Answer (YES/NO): YES